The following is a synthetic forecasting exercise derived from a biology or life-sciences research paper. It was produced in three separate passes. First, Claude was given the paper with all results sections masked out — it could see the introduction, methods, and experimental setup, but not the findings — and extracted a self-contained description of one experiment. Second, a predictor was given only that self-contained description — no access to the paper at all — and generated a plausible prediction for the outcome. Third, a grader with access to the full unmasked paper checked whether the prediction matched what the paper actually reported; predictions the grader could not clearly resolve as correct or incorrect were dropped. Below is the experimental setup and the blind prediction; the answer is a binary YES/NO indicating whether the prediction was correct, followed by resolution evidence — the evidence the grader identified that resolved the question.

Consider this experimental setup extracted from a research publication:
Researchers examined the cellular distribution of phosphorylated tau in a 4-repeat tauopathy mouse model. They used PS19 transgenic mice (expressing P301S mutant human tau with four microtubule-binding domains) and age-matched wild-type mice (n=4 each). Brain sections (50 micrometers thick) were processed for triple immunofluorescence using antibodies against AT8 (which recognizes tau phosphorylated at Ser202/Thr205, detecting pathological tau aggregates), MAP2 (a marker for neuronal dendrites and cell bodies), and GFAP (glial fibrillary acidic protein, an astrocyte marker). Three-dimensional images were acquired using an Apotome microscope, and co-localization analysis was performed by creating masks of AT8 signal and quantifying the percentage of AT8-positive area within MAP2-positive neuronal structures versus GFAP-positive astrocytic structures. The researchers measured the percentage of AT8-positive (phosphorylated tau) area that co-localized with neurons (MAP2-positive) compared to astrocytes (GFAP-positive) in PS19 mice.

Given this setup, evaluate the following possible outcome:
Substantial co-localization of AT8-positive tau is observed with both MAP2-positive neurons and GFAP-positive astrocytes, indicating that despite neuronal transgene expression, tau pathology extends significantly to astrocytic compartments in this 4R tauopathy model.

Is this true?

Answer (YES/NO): NO